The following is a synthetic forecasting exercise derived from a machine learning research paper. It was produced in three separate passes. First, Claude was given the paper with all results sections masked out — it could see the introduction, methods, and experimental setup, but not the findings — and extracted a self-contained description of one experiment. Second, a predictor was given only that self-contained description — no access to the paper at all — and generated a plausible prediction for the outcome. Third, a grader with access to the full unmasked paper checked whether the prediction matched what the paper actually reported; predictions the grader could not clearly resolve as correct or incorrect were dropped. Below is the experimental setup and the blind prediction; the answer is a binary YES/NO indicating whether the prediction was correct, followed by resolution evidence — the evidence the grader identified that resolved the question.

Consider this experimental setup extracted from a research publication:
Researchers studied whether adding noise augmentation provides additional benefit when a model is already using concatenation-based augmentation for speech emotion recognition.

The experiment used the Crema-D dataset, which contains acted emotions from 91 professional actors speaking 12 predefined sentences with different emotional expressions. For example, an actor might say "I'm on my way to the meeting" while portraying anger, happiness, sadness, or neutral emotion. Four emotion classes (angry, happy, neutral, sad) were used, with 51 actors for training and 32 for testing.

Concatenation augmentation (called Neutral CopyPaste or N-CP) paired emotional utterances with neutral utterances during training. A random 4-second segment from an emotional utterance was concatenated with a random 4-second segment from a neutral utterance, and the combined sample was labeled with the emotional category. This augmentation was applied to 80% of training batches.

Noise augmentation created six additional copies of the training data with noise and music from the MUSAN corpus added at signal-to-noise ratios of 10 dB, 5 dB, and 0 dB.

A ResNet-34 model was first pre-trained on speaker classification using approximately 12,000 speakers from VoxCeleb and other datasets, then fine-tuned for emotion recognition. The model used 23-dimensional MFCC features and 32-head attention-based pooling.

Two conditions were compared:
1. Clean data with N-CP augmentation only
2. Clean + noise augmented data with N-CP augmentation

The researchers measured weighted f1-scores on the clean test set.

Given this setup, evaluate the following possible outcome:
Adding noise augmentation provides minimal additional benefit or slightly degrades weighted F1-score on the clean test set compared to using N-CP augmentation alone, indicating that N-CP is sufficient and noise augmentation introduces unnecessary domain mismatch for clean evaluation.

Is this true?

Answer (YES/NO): YES